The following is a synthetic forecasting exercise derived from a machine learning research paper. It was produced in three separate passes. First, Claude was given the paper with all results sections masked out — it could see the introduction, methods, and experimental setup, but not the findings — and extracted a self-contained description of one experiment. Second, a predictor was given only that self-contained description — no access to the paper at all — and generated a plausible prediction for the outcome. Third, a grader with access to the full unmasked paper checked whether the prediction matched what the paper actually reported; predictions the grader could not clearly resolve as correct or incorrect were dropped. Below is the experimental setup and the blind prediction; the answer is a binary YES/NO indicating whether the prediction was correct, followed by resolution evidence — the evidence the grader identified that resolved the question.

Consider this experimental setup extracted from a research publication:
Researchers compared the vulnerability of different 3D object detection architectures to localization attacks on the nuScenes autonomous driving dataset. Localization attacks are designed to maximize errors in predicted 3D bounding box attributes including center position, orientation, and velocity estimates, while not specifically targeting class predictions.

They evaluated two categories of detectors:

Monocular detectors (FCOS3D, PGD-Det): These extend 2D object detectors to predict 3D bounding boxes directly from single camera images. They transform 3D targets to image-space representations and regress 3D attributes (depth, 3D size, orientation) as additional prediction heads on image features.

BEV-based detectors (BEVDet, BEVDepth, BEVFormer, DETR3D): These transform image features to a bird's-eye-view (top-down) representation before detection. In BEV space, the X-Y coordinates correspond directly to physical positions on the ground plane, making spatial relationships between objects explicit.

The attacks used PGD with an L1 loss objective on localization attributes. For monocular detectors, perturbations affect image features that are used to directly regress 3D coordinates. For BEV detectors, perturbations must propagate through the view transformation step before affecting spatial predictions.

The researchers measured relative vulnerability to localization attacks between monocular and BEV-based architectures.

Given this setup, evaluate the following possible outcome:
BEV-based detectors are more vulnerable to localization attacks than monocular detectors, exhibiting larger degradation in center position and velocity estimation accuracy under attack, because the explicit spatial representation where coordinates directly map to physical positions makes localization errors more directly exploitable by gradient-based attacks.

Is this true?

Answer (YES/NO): NO